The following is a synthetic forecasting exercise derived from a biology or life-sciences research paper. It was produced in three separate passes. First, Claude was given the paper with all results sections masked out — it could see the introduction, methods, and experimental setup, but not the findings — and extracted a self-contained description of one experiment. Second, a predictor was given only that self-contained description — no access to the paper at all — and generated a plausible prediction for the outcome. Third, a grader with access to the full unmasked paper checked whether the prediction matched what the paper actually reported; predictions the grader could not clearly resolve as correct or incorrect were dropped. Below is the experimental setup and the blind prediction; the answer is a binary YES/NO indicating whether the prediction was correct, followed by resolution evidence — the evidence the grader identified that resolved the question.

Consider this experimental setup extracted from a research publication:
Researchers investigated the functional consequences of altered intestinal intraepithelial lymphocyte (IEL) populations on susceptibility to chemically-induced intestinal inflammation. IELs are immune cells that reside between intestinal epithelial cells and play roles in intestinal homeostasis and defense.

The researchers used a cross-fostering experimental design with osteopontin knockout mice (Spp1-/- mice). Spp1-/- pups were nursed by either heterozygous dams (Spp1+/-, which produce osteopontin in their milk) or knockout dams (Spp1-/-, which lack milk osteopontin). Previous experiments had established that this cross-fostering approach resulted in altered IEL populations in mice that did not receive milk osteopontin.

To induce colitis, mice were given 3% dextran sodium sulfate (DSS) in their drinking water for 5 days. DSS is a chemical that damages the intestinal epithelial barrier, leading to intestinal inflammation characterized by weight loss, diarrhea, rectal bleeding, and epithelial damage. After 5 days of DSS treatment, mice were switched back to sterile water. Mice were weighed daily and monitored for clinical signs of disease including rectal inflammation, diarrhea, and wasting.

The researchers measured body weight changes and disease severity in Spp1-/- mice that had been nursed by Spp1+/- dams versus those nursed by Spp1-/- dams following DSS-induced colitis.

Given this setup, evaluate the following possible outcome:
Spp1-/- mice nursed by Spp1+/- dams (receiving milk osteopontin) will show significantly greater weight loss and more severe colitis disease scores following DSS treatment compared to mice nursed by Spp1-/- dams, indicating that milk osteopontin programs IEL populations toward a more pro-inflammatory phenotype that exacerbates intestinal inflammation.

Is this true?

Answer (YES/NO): NO